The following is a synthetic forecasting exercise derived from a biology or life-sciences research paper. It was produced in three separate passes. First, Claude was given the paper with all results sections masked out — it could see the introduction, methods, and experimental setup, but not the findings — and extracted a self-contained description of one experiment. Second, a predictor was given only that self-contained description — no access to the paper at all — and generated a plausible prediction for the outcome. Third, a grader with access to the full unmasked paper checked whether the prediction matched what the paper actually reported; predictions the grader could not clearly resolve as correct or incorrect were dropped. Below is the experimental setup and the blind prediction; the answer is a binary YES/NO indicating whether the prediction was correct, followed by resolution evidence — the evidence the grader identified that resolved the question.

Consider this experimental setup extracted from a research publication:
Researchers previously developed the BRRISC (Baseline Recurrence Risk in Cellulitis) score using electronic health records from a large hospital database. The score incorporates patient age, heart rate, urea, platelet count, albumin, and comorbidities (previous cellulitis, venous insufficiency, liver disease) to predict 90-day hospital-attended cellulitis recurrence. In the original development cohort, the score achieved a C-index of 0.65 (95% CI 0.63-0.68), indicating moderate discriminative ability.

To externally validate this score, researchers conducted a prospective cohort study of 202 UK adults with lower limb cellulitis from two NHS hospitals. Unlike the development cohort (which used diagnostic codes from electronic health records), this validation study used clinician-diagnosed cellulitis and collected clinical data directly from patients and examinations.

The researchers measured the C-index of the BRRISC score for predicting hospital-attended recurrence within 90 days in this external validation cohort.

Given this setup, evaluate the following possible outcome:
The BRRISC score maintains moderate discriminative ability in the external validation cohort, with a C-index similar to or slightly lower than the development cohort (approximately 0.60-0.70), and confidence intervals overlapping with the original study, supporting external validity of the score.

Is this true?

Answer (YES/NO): NO